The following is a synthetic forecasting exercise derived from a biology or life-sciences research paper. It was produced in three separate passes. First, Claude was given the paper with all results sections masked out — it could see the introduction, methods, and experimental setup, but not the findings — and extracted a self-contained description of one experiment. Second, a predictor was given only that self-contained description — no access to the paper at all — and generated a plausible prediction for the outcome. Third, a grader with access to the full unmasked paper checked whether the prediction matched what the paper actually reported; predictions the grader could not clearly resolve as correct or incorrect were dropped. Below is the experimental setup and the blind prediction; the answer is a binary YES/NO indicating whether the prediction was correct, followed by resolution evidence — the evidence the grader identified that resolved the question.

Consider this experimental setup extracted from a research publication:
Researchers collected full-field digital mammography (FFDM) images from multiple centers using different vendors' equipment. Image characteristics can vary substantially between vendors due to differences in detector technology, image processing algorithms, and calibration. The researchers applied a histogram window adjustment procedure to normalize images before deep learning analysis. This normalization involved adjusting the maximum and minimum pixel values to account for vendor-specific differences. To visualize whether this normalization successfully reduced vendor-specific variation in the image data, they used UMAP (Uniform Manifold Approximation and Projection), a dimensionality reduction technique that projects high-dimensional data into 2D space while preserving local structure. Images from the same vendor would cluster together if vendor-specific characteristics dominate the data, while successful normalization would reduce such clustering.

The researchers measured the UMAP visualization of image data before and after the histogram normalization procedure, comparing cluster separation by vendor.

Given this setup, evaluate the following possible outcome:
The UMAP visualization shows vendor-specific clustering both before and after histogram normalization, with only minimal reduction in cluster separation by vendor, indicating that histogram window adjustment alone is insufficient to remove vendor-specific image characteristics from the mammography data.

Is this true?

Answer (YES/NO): NO